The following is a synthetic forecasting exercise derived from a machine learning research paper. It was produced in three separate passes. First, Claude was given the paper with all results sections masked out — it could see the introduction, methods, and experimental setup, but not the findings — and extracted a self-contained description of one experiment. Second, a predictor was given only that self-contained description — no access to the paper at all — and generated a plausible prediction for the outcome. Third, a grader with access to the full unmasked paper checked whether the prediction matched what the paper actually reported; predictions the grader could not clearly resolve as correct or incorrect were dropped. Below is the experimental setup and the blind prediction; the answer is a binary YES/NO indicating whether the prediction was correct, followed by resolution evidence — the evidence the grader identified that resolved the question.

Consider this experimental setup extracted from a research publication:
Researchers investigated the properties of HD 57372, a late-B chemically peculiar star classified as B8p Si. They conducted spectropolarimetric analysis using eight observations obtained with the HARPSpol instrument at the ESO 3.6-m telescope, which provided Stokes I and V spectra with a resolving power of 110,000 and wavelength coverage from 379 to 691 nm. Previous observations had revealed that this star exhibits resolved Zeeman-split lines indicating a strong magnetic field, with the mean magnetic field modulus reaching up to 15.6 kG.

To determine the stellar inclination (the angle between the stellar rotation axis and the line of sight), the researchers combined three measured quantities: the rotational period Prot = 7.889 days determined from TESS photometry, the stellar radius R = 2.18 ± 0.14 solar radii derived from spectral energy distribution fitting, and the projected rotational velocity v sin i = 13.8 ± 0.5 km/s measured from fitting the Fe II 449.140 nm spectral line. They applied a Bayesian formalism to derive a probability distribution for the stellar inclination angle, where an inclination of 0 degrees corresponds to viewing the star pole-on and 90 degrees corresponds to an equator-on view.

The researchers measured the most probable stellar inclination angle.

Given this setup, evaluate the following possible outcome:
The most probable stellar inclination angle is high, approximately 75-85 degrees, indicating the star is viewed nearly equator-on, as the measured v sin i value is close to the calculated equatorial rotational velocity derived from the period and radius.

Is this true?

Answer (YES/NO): YES